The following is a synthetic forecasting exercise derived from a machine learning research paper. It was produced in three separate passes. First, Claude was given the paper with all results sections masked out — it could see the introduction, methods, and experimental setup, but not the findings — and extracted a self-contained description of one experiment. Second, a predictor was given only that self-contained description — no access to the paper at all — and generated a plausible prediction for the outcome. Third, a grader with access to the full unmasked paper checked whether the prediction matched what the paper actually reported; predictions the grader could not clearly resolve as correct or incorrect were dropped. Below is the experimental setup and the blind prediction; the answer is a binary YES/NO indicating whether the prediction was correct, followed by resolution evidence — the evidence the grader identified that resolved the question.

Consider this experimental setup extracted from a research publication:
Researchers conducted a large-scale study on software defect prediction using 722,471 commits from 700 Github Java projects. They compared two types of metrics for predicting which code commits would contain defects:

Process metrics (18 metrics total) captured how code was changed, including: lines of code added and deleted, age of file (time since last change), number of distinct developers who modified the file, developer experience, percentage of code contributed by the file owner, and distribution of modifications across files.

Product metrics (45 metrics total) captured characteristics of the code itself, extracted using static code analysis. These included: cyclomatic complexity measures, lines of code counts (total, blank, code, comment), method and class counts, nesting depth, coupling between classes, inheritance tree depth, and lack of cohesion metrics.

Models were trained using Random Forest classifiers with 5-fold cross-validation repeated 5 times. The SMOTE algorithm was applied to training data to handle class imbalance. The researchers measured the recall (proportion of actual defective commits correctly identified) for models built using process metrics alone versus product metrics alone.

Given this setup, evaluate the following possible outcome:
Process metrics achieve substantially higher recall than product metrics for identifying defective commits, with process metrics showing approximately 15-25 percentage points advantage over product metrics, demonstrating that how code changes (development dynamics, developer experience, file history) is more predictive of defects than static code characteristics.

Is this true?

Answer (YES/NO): NO